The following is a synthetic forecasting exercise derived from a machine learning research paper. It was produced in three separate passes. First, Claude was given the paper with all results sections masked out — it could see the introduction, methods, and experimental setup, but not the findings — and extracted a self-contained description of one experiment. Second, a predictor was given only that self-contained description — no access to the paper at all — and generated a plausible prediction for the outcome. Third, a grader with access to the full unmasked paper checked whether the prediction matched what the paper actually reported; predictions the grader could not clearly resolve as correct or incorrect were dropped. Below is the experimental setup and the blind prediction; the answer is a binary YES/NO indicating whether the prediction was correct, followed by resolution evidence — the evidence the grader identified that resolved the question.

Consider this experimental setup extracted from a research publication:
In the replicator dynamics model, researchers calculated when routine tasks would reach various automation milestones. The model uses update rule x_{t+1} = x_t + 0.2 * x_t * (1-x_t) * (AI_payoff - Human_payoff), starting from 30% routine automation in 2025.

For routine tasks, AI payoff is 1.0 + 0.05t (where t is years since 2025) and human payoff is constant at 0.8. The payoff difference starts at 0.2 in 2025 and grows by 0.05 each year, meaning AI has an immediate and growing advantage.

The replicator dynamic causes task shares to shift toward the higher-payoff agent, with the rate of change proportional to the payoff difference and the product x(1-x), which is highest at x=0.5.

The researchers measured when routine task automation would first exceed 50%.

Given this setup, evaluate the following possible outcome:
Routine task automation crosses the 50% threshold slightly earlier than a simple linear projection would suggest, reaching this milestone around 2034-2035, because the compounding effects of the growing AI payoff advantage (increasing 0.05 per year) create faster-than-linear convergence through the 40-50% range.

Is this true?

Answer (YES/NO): NO